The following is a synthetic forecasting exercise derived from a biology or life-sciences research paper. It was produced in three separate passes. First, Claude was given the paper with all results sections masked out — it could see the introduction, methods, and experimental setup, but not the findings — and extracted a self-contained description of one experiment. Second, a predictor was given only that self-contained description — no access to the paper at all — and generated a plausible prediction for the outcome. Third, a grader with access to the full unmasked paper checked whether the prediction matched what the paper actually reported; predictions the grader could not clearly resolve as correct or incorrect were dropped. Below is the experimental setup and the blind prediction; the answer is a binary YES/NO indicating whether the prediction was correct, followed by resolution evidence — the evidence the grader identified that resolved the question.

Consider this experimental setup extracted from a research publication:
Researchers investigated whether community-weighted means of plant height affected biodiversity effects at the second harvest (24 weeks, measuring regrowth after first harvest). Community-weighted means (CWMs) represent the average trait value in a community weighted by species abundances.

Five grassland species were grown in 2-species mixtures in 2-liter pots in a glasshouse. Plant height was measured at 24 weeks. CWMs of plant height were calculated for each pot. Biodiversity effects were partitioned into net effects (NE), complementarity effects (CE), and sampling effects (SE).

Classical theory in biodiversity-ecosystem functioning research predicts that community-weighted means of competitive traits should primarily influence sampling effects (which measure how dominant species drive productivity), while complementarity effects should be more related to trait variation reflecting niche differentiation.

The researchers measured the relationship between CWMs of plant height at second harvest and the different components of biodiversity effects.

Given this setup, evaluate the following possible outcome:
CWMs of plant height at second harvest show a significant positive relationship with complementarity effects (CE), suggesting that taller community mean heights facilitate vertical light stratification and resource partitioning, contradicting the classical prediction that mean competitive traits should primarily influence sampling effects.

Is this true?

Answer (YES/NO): YES